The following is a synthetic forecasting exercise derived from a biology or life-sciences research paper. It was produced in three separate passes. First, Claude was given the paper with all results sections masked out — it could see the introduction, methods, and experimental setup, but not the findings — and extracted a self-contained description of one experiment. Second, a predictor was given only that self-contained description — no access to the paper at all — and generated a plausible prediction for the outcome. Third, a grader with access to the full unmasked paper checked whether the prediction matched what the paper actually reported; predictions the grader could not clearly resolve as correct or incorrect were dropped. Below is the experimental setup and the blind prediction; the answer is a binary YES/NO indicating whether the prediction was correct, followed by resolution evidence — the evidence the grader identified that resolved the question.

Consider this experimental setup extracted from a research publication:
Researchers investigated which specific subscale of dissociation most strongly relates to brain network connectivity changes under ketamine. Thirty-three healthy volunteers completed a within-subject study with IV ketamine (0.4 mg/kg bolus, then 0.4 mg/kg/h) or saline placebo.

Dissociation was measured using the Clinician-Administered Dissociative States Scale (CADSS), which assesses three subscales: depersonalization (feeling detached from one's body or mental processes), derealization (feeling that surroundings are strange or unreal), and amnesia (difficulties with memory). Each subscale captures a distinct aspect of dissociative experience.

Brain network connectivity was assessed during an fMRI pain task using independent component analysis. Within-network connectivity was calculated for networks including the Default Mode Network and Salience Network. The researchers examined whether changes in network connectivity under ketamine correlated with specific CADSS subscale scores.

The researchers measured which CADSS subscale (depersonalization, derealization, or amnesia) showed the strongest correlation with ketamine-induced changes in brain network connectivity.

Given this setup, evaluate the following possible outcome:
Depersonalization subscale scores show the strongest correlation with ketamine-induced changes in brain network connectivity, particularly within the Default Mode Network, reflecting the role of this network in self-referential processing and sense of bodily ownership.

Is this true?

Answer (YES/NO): NO